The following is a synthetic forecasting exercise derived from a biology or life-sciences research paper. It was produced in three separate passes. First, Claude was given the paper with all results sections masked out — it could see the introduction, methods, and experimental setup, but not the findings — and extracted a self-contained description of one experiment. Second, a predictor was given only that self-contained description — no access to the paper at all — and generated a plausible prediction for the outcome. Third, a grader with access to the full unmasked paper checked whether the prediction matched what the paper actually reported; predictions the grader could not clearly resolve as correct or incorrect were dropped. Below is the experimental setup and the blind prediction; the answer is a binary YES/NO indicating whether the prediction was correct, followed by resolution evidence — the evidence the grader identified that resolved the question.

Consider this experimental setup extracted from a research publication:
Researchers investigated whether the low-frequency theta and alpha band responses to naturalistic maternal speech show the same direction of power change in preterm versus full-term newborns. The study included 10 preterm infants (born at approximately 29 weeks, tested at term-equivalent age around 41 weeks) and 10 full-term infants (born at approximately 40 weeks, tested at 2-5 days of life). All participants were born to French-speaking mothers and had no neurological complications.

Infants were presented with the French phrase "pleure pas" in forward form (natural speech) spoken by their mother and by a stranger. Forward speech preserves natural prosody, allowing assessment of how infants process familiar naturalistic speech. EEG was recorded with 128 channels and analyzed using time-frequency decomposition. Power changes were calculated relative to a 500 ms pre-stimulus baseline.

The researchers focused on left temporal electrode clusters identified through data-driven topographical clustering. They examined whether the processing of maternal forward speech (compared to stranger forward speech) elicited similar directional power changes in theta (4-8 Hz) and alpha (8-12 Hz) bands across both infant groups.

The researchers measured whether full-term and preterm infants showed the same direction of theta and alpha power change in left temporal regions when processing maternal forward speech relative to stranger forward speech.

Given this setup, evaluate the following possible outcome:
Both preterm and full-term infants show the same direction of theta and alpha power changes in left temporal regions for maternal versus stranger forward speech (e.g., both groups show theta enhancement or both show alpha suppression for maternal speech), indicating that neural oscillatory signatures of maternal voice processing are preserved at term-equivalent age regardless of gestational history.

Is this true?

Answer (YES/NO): NO